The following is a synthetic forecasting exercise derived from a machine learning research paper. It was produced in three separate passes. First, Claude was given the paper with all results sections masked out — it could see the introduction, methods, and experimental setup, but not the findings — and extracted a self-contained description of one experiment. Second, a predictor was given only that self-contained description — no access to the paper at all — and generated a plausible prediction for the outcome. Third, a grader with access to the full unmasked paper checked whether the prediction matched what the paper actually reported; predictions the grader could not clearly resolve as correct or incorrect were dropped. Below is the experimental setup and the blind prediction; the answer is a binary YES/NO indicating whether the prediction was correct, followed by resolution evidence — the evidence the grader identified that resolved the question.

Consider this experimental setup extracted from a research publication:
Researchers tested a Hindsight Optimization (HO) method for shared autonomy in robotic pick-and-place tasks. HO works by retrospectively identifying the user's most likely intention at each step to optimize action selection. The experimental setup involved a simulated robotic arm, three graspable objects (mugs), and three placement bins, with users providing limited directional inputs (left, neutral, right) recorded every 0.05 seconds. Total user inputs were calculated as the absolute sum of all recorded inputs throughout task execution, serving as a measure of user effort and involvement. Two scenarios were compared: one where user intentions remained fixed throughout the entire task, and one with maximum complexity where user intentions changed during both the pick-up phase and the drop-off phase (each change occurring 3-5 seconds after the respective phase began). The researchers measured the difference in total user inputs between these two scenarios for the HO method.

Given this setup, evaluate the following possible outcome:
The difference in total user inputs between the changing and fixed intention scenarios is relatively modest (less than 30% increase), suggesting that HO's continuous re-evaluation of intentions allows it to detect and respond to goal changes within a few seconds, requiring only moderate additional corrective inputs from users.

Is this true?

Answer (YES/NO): NO